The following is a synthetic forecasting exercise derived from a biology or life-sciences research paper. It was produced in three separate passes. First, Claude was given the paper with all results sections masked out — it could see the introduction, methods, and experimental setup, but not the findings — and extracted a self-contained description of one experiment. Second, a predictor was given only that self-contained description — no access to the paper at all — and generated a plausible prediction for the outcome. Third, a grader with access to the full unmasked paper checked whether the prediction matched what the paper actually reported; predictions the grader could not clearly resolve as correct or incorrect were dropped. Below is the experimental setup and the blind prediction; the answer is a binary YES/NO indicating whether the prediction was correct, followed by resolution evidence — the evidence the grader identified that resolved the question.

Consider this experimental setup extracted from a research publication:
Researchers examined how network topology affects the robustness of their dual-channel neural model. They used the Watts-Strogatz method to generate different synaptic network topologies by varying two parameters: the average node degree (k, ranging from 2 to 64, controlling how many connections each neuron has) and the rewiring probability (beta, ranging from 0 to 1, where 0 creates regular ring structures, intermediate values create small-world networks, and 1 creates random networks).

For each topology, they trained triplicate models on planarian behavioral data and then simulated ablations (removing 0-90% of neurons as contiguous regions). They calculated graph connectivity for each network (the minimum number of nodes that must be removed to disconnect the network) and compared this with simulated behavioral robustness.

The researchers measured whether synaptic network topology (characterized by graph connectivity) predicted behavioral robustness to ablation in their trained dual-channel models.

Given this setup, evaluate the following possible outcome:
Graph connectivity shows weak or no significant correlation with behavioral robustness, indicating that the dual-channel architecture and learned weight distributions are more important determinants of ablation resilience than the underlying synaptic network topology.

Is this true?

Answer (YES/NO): NO